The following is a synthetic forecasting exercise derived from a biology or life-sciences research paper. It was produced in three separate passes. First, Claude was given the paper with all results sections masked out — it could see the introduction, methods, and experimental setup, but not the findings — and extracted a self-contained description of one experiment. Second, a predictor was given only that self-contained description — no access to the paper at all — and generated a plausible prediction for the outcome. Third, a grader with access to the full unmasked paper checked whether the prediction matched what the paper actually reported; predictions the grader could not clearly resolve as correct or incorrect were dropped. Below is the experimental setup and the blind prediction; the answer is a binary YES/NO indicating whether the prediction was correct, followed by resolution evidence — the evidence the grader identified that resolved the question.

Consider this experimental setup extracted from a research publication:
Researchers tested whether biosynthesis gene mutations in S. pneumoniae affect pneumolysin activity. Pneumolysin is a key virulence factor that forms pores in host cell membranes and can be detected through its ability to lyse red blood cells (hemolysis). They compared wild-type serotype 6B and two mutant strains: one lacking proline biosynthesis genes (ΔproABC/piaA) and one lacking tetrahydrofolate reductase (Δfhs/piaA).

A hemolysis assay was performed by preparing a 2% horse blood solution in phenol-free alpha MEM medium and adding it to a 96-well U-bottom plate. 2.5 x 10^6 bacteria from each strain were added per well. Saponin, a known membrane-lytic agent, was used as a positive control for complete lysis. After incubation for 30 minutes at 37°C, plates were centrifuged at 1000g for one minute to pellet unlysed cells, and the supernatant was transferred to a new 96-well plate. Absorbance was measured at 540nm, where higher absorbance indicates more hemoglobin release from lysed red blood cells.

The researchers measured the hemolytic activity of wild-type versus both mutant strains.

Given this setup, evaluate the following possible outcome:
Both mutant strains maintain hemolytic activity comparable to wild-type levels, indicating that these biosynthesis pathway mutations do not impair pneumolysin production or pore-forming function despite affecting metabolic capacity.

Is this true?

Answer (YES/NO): NO